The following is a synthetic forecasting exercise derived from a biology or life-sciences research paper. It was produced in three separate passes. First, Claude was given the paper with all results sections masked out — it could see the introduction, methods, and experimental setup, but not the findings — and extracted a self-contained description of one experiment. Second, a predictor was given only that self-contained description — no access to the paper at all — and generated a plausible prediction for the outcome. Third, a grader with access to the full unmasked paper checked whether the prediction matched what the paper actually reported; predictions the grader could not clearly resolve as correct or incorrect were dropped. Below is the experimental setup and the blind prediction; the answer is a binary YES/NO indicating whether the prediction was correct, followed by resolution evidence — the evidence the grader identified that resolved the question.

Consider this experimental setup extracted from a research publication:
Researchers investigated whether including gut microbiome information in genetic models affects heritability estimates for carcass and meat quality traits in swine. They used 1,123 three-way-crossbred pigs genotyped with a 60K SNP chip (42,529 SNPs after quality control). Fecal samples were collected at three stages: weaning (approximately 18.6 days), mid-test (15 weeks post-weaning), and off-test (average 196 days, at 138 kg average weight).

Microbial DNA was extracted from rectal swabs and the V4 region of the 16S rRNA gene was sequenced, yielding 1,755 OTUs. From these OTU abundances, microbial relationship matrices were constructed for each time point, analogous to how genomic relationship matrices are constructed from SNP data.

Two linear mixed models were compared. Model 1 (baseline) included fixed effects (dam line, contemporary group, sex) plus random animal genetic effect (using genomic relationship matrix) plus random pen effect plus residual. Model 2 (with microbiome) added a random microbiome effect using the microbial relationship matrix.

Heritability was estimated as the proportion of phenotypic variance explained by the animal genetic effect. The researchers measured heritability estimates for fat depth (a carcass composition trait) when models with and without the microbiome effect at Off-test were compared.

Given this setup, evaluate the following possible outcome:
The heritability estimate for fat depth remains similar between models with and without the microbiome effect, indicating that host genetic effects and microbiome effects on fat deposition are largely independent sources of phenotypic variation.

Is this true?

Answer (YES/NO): NO